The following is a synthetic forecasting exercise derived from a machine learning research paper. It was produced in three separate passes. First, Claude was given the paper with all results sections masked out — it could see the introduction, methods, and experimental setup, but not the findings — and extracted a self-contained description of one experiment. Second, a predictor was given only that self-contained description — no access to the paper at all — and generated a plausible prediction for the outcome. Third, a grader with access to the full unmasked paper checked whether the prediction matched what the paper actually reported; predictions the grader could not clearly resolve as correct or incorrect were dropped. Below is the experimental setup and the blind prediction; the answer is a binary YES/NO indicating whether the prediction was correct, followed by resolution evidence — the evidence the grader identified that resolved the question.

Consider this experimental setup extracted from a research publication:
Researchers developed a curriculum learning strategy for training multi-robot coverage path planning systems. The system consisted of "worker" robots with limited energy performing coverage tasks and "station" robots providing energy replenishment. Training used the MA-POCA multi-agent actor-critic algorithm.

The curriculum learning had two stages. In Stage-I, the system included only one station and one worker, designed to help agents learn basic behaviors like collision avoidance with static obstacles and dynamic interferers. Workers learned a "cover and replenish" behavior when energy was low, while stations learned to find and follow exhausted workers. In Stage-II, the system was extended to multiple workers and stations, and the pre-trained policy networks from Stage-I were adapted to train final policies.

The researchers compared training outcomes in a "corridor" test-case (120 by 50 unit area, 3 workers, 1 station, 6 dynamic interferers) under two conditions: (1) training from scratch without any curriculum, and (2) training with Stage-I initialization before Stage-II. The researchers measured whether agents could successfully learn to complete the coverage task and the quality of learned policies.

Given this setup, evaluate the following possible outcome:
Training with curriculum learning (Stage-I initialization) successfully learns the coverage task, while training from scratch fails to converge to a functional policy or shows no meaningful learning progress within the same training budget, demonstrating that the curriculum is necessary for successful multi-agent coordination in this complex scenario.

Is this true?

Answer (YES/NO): YES